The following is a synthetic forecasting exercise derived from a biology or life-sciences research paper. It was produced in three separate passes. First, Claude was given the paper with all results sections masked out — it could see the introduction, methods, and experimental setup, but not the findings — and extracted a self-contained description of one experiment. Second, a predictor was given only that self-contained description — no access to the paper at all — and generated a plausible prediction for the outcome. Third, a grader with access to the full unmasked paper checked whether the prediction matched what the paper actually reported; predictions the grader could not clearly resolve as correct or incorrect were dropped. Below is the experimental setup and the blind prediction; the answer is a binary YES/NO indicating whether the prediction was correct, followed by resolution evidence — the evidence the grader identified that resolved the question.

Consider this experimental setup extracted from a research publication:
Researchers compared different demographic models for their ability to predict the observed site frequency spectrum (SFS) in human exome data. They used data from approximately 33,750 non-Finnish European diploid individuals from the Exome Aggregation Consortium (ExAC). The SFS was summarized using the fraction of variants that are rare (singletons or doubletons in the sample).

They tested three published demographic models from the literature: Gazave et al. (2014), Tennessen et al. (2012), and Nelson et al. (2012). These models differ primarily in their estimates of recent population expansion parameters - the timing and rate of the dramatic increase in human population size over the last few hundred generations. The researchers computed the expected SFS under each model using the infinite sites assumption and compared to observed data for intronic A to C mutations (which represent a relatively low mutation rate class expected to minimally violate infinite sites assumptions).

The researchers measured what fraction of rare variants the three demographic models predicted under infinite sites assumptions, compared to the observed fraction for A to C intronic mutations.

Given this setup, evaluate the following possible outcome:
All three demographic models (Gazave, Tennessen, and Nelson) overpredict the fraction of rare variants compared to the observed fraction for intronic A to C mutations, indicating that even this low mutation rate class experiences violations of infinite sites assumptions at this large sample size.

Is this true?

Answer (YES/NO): NO